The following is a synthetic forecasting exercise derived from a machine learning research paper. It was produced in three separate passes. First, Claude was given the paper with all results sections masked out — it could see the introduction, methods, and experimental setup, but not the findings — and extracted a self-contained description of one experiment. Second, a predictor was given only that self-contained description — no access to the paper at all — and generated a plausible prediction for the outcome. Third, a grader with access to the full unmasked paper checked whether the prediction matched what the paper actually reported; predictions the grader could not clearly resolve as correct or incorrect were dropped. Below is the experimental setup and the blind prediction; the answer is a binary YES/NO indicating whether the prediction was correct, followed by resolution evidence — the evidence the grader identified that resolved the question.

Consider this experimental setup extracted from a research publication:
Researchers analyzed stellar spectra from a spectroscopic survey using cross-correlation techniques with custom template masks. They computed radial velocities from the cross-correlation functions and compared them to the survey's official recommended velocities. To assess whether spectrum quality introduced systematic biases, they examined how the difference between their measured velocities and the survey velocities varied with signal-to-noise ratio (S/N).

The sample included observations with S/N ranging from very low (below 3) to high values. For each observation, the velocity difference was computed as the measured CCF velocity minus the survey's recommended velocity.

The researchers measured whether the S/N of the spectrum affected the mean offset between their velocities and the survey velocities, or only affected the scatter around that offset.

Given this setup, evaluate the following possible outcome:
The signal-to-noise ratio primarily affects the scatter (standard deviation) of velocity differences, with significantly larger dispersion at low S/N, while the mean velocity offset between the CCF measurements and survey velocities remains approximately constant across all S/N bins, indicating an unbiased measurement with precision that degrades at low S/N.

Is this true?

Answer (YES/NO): YES